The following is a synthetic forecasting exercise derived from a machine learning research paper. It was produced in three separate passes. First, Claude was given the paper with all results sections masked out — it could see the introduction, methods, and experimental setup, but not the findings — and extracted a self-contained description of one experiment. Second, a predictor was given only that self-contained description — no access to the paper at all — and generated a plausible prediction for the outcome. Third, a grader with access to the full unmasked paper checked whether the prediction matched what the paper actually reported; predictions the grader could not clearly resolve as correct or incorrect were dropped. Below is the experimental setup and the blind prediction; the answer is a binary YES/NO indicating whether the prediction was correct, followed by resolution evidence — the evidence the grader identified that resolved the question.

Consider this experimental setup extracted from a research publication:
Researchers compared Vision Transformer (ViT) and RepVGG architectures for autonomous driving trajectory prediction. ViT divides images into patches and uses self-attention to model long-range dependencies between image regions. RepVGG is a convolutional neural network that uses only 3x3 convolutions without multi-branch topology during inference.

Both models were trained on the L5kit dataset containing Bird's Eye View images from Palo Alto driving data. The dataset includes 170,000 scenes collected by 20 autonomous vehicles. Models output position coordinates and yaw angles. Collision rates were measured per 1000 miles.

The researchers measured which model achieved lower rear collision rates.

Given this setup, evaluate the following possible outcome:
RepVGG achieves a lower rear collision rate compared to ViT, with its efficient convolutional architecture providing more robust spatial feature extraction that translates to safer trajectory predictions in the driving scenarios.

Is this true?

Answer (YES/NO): NO